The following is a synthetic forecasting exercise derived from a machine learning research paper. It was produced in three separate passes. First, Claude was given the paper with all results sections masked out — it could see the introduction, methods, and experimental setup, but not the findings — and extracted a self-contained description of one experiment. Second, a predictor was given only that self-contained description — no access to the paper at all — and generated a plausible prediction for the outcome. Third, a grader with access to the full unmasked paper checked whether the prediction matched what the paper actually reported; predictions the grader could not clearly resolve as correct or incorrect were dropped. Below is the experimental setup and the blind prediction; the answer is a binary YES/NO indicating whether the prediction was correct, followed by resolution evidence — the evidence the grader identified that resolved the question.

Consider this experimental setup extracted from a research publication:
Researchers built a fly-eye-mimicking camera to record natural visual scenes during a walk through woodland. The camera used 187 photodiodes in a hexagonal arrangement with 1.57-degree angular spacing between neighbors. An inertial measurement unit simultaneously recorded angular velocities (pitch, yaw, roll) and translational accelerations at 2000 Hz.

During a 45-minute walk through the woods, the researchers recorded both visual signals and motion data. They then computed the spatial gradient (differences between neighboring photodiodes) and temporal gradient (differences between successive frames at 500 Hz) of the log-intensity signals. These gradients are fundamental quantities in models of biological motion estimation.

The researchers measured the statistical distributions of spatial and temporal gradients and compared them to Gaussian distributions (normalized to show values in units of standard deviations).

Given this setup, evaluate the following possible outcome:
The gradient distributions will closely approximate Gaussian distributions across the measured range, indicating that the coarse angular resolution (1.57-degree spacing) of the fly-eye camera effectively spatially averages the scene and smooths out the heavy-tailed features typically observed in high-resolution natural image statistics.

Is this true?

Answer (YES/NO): NO